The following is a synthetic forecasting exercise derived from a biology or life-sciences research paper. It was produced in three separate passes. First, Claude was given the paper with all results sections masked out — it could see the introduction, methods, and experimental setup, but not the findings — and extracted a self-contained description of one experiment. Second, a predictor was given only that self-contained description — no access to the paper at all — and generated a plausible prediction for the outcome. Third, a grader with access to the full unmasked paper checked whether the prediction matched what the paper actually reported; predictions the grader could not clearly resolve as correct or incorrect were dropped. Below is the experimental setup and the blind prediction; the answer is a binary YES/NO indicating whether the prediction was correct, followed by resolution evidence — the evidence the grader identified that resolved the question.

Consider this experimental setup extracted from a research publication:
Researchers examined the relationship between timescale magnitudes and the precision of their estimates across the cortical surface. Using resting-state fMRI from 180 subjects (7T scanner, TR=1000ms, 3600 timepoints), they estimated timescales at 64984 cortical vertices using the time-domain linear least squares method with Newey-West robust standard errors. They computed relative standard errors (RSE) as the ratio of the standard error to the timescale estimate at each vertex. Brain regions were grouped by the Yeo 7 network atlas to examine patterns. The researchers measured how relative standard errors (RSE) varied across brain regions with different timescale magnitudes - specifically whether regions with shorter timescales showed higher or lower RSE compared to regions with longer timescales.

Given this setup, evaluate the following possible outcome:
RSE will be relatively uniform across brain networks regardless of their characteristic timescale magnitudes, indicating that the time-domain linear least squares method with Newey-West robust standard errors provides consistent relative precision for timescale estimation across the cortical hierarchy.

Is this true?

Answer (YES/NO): NO